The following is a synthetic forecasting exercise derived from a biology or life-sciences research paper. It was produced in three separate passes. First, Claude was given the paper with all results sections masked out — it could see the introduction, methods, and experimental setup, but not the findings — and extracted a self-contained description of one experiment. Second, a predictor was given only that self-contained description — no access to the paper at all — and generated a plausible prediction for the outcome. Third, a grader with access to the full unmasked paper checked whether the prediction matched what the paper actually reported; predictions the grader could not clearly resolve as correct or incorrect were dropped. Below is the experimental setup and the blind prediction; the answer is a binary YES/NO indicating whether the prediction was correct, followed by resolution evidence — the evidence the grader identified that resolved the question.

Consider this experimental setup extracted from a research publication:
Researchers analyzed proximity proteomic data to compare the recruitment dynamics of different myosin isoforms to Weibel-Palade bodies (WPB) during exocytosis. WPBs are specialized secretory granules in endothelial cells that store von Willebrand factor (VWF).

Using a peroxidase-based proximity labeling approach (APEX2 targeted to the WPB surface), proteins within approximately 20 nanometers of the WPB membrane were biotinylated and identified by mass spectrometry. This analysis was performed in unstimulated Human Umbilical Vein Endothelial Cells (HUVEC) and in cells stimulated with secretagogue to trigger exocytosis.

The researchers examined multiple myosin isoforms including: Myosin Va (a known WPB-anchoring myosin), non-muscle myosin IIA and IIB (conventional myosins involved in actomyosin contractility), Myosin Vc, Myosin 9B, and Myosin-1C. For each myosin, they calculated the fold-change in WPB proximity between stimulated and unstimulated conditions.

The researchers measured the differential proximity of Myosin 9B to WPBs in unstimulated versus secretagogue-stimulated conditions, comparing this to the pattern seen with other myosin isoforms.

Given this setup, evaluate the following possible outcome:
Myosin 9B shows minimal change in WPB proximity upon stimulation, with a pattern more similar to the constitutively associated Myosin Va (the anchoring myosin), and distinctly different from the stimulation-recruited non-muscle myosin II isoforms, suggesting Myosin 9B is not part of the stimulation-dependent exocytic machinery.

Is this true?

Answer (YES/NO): YES